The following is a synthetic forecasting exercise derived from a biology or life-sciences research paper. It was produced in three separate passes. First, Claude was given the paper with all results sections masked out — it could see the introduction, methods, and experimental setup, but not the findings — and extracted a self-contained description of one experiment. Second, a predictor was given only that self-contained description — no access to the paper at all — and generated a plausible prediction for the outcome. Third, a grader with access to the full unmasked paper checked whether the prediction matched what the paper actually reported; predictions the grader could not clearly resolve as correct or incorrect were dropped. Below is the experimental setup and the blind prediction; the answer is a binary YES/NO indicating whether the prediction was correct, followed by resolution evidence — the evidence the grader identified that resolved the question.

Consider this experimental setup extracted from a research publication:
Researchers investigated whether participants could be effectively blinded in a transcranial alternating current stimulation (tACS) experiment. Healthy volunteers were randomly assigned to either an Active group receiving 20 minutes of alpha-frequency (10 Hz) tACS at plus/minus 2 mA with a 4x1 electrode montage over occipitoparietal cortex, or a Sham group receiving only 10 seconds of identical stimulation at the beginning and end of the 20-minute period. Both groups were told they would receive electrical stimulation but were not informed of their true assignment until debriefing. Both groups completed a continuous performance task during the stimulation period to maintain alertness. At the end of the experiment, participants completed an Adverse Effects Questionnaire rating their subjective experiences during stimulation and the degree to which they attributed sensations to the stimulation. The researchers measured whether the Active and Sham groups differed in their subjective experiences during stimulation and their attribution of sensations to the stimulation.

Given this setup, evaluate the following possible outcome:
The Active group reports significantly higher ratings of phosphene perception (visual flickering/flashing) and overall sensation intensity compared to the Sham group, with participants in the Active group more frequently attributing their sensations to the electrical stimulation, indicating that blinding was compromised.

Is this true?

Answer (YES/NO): NO